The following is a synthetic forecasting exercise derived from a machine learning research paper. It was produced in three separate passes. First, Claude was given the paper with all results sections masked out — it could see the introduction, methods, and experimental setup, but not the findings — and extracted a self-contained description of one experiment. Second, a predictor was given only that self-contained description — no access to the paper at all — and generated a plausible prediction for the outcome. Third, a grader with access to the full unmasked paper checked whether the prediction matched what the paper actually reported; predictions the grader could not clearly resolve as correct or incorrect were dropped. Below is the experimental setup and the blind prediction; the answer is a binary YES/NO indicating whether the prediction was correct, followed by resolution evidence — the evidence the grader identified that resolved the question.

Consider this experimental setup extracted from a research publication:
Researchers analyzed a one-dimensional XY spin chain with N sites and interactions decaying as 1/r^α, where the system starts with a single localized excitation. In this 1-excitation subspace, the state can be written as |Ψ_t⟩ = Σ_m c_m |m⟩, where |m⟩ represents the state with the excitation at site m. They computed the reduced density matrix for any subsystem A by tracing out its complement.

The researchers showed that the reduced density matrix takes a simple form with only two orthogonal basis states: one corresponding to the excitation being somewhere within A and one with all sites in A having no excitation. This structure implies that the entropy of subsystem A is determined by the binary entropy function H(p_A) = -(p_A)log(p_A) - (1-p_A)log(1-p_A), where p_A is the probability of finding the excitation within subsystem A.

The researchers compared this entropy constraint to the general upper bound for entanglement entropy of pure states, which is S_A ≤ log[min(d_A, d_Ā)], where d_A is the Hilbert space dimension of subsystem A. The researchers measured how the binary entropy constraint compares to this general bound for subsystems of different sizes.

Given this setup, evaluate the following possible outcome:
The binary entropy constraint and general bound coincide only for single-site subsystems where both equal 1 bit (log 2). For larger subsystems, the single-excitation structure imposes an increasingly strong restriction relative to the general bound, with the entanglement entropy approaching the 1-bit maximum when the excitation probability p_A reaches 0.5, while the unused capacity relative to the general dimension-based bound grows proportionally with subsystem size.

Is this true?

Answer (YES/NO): NO